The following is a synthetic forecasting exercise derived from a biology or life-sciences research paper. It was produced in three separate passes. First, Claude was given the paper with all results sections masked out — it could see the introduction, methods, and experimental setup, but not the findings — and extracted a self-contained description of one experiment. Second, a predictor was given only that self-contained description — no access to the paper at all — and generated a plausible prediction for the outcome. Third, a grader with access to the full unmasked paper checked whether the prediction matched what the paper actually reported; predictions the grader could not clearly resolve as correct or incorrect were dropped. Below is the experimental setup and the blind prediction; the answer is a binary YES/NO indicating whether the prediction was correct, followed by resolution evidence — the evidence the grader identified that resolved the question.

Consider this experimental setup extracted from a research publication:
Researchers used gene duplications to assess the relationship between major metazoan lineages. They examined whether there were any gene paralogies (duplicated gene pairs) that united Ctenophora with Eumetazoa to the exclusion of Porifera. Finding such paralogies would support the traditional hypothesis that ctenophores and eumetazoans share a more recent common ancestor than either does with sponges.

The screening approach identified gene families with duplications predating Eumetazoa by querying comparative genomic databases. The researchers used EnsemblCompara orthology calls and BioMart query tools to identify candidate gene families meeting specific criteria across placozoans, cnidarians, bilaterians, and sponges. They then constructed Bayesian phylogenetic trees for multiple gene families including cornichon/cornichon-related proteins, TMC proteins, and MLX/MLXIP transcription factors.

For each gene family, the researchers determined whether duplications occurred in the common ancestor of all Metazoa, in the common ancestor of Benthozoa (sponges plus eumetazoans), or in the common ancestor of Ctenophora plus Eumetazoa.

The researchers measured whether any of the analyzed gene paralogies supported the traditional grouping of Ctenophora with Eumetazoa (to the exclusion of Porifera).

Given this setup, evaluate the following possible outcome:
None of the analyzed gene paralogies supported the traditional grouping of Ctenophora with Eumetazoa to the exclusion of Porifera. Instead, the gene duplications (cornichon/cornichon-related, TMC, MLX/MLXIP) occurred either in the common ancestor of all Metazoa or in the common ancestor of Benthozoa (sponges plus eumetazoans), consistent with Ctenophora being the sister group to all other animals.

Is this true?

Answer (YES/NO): YES